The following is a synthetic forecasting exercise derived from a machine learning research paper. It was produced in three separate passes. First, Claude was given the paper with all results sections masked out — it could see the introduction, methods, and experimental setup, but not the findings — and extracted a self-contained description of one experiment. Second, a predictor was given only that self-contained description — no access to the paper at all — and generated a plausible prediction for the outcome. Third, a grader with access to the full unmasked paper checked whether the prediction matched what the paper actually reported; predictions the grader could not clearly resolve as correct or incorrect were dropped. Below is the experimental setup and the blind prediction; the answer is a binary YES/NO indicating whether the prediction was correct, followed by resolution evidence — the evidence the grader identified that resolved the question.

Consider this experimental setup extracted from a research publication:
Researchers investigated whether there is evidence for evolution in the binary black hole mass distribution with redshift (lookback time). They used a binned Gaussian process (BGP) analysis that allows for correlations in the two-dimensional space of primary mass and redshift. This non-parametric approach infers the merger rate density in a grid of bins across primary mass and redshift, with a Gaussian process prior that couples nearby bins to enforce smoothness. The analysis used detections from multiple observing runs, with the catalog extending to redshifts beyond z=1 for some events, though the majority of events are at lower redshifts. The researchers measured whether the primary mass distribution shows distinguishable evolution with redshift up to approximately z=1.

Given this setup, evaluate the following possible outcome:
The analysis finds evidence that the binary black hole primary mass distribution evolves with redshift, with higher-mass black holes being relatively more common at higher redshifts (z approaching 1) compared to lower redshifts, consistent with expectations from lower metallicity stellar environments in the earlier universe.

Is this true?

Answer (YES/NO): NO